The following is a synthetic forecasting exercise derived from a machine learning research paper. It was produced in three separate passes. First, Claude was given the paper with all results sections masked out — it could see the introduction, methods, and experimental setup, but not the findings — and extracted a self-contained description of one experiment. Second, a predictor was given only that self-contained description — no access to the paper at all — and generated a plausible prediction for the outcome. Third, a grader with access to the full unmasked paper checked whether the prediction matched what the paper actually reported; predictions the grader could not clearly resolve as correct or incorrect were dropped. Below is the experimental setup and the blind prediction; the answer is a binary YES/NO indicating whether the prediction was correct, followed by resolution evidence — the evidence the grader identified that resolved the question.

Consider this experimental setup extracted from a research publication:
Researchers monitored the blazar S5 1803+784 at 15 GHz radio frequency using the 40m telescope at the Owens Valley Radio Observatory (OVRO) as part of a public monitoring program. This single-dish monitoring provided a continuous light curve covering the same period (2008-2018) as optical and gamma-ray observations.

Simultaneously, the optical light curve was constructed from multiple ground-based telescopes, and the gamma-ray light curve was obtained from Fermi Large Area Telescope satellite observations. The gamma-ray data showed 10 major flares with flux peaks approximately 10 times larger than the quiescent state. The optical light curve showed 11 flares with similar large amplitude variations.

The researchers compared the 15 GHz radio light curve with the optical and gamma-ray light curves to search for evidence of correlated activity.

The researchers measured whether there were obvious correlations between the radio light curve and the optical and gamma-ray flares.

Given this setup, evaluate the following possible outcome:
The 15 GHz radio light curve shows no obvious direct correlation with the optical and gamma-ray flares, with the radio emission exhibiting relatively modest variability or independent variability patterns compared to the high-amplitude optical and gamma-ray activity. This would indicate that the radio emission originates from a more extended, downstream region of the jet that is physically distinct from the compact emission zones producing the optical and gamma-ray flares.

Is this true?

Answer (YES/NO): YES